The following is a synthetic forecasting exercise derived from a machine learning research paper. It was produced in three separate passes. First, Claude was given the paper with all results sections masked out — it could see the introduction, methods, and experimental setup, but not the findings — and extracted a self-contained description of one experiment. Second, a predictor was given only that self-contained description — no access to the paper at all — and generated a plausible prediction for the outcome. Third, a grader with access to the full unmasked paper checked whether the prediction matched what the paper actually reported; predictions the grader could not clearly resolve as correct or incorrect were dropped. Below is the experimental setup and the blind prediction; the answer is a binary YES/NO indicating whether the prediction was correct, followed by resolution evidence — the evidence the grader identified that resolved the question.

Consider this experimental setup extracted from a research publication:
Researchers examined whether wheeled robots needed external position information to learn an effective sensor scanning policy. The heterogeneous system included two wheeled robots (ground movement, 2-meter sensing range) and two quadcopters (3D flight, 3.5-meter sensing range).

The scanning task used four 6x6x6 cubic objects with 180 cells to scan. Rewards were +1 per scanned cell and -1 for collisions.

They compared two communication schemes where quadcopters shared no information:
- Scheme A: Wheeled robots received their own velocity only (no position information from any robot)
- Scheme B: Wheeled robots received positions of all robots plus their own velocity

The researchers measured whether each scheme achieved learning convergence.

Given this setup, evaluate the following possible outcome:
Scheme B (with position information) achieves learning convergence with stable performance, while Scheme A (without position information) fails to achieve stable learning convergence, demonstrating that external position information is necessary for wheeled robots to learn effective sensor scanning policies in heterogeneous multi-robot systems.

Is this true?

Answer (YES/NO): YES